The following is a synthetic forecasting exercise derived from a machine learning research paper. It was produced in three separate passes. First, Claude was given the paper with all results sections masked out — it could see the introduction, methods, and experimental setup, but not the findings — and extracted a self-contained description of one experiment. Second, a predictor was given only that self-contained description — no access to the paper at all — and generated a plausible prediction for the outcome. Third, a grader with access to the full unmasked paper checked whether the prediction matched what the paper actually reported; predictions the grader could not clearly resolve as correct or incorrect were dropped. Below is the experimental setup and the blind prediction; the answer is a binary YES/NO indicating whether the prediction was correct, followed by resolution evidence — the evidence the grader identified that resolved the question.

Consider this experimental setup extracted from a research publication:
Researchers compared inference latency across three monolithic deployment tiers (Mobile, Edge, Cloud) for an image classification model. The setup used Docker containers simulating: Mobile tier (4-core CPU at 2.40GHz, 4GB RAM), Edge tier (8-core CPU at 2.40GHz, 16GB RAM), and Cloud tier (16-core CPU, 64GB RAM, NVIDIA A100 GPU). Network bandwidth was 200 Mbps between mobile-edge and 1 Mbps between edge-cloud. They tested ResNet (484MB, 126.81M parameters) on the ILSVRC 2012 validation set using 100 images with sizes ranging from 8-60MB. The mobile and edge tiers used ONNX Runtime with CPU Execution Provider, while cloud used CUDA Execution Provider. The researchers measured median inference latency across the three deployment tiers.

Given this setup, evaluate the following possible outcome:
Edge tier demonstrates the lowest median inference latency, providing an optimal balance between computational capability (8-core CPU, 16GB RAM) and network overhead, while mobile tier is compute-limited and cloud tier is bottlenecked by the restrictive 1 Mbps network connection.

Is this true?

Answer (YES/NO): YES